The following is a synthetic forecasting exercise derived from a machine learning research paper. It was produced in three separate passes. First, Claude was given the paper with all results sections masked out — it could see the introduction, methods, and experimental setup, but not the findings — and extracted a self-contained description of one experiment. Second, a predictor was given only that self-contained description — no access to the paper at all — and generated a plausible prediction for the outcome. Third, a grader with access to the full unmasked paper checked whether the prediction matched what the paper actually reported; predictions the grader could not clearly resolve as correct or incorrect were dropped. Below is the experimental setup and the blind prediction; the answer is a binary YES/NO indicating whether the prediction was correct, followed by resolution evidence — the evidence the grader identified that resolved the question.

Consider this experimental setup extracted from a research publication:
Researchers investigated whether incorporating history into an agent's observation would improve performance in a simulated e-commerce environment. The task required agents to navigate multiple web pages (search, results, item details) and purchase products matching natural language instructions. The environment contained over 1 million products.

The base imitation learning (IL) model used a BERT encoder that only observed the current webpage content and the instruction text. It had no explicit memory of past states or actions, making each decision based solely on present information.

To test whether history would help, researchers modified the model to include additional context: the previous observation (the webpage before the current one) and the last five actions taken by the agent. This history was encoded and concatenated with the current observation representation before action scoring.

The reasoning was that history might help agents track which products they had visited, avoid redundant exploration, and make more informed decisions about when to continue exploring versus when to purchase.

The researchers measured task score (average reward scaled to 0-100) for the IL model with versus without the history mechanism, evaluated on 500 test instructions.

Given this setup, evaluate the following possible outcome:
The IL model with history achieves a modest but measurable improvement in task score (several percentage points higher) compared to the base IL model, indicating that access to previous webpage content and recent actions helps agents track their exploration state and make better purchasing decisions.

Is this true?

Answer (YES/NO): NO